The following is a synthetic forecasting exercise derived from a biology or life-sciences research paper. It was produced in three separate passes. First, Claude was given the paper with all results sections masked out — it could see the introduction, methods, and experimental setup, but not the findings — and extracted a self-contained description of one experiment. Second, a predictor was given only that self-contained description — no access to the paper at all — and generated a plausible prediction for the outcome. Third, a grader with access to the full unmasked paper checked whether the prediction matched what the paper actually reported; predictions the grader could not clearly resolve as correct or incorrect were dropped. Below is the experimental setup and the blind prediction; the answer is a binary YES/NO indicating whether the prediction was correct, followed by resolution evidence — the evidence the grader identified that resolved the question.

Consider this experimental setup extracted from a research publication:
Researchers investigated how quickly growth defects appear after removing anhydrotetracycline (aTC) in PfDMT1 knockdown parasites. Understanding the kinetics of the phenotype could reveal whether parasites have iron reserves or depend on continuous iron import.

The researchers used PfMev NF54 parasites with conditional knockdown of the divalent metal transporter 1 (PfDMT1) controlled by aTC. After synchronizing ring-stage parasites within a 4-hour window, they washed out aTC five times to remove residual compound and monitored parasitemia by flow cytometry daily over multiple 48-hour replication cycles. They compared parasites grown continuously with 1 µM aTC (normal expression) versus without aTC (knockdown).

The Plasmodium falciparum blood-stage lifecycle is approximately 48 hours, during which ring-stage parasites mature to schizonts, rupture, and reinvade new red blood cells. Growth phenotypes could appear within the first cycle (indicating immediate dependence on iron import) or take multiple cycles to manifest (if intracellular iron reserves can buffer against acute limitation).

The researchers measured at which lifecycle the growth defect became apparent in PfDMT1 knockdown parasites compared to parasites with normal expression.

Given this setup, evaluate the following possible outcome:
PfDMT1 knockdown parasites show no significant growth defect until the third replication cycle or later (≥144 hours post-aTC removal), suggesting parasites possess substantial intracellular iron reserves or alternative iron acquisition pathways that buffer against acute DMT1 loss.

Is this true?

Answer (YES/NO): NO